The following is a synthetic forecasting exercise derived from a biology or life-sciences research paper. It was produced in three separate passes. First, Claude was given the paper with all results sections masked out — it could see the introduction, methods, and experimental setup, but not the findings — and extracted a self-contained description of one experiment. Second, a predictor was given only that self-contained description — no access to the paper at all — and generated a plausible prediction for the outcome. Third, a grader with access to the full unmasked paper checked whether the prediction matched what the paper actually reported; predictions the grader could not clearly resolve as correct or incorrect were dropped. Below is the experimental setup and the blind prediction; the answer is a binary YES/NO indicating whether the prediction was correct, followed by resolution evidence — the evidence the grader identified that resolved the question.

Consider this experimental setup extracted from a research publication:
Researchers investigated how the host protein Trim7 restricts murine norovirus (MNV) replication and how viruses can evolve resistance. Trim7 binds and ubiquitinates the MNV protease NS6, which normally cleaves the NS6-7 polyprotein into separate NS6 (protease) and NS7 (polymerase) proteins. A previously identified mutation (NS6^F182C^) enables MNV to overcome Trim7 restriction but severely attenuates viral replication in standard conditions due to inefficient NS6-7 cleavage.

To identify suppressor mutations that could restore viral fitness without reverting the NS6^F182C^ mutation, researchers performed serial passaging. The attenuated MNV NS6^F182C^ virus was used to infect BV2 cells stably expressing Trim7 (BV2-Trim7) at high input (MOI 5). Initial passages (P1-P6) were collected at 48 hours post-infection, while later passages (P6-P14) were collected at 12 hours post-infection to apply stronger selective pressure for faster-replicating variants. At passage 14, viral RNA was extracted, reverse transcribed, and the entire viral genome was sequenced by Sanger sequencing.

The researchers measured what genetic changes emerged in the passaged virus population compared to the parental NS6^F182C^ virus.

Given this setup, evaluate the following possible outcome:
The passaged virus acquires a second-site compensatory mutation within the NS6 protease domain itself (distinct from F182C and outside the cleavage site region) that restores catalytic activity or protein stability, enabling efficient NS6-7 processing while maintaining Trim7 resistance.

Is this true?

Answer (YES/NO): NO